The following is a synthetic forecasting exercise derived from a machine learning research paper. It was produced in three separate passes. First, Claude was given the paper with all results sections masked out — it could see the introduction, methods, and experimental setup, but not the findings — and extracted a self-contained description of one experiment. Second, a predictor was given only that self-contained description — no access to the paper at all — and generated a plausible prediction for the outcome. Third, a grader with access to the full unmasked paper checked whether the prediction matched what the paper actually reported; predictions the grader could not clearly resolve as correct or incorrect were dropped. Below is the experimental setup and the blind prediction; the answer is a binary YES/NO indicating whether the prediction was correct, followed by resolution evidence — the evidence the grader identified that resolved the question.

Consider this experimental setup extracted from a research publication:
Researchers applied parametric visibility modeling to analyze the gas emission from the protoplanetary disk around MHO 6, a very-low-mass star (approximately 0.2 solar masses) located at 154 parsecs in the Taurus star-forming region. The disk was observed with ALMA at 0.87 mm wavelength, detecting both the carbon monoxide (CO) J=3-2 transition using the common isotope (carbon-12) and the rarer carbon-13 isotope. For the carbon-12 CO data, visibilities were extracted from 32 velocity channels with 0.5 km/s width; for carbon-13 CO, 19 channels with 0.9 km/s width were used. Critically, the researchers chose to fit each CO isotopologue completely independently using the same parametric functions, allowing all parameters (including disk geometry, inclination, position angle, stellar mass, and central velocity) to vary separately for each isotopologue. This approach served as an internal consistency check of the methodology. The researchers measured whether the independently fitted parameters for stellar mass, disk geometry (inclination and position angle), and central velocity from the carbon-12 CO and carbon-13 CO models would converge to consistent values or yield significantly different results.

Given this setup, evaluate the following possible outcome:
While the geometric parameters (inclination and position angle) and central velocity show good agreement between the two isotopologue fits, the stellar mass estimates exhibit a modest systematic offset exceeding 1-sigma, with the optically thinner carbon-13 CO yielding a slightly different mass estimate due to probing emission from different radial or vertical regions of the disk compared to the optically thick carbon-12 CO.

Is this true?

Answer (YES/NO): NO